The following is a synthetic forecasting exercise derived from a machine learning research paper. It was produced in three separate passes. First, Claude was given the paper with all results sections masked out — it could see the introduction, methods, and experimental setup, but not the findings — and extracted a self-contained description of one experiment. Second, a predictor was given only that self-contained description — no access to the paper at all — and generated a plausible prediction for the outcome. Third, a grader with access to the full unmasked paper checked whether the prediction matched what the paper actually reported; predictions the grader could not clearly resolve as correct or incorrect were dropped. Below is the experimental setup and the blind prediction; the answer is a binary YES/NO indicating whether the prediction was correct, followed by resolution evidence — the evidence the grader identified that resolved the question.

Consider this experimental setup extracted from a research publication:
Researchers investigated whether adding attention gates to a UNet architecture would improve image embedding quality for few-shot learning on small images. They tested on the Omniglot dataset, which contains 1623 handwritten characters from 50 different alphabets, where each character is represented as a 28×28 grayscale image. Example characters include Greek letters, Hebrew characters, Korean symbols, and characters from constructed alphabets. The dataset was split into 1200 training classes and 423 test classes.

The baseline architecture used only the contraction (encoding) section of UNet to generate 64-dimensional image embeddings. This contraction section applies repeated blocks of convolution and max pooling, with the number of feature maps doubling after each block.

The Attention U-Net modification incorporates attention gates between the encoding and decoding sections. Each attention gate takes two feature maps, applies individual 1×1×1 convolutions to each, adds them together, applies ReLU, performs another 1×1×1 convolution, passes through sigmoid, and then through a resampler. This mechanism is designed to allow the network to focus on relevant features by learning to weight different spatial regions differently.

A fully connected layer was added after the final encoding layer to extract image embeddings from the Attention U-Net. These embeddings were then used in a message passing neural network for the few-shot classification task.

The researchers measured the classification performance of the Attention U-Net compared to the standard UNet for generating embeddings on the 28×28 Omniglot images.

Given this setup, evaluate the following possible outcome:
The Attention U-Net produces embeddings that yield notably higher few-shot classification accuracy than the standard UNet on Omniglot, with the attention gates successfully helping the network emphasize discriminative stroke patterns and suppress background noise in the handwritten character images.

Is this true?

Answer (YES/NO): NO